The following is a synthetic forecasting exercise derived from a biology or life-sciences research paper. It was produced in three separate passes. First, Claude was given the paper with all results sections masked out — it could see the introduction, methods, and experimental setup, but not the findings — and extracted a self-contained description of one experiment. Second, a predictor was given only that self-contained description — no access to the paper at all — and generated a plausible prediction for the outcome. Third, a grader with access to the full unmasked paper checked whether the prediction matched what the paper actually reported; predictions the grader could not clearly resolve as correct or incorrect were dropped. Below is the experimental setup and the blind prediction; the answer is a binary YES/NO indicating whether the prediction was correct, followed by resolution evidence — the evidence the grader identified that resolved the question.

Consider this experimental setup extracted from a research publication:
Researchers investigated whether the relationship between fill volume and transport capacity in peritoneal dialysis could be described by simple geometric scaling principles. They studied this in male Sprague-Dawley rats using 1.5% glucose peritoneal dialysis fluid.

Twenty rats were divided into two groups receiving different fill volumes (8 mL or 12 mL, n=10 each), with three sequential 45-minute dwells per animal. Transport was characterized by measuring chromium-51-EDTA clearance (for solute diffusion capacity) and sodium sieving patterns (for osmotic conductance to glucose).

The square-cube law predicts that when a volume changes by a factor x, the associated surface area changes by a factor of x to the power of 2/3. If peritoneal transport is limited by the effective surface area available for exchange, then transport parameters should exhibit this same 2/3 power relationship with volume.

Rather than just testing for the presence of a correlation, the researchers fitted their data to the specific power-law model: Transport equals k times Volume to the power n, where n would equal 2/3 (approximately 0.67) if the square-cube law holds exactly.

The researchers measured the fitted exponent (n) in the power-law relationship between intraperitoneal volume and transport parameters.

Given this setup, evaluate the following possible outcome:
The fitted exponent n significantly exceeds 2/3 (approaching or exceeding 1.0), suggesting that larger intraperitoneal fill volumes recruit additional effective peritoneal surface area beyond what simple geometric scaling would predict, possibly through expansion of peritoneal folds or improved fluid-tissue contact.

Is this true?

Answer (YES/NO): NO